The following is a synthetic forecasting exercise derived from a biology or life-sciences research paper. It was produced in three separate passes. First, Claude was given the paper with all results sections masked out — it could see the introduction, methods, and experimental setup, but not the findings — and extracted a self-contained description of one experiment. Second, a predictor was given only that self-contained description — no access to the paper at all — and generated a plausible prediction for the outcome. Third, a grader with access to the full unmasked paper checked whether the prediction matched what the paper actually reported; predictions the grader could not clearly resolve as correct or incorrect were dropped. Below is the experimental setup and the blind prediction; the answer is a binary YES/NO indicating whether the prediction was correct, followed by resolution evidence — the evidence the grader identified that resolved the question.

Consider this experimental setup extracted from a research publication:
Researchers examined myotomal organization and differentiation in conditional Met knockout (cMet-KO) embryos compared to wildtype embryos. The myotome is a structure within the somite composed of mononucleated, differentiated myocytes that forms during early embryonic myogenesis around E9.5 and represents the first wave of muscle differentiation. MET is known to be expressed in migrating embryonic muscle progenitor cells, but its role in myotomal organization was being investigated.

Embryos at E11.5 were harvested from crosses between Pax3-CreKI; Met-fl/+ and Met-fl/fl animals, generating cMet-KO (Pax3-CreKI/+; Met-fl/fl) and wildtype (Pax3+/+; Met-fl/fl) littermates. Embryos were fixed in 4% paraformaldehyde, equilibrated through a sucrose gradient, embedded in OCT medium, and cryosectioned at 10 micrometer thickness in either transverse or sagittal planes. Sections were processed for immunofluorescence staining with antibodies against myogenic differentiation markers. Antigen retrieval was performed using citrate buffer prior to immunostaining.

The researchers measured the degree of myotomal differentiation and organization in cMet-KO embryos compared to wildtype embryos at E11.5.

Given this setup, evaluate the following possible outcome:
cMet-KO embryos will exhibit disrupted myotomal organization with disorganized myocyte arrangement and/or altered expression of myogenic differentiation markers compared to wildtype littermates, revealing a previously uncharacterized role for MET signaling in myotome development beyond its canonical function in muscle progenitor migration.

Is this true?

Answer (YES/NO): NO